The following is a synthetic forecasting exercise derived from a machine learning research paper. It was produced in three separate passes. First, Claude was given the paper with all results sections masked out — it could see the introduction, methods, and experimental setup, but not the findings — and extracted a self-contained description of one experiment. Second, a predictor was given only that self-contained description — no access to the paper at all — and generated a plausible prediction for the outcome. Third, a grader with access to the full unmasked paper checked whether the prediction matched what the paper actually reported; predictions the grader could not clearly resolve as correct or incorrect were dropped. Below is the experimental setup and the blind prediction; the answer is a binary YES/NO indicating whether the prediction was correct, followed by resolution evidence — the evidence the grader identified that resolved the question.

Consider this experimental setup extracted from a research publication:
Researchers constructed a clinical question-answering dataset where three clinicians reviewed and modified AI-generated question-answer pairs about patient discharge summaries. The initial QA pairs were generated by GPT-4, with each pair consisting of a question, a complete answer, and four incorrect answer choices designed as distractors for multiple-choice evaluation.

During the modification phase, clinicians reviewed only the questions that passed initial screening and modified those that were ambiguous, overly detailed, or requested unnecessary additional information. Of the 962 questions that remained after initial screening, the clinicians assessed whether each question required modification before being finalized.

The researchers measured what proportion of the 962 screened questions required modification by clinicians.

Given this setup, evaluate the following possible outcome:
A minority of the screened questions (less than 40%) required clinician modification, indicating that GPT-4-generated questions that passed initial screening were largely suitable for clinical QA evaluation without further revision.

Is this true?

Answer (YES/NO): YES